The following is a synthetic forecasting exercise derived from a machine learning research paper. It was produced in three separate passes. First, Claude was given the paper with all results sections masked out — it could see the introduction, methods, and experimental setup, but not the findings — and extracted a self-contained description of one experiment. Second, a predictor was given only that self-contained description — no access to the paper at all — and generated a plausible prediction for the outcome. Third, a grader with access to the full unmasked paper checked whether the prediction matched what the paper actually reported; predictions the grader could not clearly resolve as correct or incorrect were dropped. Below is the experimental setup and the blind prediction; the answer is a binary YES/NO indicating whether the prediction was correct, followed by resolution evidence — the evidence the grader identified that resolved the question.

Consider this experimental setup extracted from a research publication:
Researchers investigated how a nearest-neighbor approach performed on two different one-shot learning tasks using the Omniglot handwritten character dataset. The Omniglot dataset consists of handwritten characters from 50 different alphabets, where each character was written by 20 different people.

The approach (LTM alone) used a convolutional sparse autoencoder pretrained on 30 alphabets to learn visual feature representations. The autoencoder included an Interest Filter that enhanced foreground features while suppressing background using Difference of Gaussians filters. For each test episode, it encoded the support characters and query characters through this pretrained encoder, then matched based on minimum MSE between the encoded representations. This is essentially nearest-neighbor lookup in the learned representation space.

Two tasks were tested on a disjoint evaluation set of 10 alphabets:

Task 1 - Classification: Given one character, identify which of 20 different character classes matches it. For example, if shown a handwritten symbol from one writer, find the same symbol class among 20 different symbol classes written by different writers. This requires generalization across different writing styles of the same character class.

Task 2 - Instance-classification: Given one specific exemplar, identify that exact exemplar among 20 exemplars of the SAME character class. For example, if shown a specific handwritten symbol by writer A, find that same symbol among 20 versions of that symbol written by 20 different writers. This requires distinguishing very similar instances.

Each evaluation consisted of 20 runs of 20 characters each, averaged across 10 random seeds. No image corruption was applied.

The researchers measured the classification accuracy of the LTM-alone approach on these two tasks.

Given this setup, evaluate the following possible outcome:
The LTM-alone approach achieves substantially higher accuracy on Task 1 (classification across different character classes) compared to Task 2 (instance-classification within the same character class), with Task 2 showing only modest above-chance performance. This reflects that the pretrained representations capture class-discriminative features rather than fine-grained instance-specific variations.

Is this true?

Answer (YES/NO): NO